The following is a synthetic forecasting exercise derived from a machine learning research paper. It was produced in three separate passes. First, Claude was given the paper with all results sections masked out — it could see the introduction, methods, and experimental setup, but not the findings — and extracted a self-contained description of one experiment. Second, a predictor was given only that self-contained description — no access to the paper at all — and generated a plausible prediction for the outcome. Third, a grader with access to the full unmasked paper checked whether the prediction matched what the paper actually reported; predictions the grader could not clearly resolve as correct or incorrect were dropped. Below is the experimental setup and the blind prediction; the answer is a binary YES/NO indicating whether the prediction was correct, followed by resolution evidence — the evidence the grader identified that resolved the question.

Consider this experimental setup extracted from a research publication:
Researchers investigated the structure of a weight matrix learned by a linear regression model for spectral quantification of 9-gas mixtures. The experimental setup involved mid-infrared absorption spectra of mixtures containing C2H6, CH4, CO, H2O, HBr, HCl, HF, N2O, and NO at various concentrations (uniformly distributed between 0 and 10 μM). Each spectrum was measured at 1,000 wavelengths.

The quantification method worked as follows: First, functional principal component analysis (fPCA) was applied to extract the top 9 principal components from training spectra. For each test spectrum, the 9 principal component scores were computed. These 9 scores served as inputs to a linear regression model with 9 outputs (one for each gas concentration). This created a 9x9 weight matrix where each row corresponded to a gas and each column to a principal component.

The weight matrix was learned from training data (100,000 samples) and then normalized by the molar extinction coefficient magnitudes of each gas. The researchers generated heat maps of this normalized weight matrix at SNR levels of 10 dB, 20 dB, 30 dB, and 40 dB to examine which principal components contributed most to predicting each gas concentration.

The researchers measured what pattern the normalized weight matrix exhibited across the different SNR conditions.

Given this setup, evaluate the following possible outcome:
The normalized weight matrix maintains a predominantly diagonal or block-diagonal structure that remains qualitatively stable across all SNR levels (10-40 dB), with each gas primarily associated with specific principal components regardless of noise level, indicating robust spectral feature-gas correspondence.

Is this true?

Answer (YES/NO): NO